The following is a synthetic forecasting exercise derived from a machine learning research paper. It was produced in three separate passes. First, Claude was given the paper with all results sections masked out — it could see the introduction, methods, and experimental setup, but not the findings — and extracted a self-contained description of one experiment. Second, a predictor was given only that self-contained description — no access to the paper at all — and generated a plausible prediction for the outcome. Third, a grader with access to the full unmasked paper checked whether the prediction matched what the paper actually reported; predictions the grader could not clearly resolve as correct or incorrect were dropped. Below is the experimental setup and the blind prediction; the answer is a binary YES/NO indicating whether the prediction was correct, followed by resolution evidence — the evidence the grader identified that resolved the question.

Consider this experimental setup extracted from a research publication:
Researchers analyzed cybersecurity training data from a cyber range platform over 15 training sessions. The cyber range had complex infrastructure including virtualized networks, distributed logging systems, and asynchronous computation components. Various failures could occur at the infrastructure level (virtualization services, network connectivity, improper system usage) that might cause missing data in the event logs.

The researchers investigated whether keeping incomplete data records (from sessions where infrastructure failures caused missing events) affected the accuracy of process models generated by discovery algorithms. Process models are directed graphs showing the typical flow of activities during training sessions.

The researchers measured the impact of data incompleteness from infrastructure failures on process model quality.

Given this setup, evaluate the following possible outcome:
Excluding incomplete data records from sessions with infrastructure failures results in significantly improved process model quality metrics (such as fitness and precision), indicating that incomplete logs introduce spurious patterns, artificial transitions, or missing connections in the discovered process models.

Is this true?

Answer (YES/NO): NO